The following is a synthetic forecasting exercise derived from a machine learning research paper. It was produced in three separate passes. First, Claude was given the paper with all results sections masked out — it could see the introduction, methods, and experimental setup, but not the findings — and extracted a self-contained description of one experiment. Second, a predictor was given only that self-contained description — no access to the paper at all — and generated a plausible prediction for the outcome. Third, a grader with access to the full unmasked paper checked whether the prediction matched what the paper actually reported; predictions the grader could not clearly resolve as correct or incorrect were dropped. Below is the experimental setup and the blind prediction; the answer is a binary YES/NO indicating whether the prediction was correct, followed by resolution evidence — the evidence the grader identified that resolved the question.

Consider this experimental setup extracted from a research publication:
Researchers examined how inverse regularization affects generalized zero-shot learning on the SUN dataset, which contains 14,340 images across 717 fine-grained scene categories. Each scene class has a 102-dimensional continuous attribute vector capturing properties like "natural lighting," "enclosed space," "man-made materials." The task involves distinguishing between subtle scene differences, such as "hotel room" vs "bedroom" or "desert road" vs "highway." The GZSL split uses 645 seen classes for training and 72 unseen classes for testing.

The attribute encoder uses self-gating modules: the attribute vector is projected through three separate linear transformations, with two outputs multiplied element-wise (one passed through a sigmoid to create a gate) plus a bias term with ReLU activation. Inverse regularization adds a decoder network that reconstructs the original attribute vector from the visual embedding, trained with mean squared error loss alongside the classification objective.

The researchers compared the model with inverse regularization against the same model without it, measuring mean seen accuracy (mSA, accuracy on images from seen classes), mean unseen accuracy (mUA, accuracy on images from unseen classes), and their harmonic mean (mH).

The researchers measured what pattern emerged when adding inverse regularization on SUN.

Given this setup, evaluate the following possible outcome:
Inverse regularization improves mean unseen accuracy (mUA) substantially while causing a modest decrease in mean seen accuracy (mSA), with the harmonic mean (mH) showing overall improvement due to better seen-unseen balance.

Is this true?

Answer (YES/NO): YES